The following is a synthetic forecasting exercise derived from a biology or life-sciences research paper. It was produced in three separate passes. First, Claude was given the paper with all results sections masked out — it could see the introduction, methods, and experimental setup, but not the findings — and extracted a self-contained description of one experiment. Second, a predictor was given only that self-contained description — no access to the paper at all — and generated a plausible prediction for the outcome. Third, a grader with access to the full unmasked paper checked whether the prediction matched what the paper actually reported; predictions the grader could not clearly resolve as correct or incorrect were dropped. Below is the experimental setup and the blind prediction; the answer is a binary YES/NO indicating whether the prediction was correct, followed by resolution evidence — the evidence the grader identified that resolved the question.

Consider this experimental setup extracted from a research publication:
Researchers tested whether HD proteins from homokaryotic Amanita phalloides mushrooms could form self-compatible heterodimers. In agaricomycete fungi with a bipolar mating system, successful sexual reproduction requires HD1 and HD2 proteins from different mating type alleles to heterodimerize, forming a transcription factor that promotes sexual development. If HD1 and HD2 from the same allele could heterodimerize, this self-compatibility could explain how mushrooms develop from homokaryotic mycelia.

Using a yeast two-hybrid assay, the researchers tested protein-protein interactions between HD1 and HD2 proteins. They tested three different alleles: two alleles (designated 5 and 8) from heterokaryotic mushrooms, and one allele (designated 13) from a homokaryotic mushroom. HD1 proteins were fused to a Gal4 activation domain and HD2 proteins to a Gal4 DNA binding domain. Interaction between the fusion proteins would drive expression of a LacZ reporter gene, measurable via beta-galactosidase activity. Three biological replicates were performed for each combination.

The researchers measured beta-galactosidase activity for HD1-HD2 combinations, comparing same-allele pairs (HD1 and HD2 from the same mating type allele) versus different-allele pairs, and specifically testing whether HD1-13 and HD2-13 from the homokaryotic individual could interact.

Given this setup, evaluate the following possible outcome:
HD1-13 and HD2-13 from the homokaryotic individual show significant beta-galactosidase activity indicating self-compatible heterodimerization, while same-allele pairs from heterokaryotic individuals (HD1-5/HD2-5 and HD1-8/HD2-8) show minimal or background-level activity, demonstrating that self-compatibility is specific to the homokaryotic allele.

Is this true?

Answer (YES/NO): NO